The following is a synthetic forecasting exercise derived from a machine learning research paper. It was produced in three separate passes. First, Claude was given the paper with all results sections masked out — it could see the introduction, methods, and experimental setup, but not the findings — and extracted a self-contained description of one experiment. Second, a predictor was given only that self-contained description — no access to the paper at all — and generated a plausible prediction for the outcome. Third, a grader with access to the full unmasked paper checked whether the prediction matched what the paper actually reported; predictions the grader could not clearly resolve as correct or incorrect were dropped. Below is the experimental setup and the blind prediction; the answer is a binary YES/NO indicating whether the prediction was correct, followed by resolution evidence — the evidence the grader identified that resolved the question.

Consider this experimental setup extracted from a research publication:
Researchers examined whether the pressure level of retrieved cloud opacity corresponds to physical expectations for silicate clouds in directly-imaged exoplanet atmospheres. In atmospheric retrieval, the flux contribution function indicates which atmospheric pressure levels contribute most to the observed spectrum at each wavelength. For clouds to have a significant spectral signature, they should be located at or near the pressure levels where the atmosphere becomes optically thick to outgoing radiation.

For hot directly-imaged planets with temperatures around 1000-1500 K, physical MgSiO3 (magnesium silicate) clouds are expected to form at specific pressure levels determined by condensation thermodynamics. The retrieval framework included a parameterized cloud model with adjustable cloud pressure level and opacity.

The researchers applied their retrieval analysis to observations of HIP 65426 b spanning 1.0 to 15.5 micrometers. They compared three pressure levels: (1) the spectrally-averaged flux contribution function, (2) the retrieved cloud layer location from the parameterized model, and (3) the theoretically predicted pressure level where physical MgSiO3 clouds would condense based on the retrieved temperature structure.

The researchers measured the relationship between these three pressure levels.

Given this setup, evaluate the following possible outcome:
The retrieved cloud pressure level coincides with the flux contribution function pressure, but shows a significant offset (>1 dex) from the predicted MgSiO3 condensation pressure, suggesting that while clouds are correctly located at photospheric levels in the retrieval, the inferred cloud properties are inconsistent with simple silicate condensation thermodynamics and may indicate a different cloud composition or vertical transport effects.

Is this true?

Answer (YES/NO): NO